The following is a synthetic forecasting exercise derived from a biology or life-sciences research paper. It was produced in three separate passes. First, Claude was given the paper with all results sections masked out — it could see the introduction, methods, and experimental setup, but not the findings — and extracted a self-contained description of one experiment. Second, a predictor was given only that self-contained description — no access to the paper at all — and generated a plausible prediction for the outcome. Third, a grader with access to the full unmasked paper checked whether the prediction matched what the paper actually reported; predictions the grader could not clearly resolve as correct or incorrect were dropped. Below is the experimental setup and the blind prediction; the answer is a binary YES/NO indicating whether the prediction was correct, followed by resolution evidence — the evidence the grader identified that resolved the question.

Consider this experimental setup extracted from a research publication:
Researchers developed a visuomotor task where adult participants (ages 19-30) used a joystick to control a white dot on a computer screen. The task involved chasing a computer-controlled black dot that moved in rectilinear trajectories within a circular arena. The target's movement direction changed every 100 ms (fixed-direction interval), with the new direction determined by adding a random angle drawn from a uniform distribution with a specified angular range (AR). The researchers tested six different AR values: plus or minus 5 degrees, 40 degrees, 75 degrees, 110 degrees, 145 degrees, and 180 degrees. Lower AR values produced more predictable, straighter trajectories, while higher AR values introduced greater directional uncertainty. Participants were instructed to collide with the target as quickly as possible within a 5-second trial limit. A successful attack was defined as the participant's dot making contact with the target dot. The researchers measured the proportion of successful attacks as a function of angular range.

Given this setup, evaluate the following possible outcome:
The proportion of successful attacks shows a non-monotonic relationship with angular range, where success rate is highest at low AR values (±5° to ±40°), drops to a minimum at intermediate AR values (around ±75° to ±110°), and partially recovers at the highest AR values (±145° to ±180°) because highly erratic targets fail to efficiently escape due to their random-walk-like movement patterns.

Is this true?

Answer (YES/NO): NO